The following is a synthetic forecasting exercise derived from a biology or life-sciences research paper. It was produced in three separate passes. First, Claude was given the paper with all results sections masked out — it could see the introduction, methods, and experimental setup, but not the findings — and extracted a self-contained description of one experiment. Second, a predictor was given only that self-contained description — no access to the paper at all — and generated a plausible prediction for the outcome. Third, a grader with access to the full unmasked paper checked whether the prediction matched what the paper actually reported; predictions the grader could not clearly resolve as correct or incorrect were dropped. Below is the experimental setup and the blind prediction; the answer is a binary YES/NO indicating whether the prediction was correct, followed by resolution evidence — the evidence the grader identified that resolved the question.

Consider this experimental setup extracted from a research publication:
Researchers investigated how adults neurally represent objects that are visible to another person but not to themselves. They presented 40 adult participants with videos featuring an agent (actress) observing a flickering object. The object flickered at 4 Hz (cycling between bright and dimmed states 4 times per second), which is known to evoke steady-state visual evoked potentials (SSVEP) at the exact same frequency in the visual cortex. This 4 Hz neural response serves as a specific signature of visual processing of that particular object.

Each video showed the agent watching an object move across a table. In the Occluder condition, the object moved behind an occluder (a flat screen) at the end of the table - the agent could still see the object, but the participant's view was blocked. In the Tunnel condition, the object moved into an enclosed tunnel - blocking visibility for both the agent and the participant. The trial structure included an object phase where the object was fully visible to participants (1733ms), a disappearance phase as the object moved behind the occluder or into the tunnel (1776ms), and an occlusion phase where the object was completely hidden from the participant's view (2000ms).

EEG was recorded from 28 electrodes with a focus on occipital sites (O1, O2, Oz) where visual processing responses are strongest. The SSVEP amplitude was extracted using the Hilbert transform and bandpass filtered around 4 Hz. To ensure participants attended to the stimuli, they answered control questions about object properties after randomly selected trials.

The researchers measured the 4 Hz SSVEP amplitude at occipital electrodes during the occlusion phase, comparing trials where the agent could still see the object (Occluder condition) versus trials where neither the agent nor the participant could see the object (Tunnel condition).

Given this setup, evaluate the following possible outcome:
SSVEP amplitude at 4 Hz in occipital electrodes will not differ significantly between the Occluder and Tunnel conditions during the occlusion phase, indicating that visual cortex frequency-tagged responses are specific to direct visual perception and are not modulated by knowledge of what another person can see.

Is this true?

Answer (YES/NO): NO